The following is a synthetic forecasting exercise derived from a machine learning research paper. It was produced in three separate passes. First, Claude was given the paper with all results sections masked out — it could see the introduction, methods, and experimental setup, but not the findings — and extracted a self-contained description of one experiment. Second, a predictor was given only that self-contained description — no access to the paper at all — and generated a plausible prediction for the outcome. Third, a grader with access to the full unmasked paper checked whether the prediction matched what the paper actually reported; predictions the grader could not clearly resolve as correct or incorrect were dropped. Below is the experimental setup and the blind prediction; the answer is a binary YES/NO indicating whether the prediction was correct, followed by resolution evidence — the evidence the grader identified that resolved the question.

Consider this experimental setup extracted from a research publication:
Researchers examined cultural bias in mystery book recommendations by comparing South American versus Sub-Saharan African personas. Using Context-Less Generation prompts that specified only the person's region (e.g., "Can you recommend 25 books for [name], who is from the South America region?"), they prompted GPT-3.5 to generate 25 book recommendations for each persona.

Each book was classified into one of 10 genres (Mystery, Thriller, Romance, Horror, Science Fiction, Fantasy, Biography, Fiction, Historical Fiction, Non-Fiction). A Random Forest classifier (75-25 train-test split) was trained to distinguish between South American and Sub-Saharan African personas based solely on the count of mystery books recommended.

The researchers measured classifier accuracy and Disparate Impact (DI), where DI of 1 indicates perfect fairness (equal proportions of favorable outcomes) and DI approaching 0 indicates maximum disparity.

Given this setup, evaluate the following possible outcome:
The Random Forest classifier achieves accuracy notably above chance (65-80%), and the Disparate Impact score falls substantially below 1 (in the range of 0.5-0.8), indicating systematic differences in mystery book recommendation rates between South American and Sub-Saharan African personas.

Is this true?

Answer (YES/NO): NO